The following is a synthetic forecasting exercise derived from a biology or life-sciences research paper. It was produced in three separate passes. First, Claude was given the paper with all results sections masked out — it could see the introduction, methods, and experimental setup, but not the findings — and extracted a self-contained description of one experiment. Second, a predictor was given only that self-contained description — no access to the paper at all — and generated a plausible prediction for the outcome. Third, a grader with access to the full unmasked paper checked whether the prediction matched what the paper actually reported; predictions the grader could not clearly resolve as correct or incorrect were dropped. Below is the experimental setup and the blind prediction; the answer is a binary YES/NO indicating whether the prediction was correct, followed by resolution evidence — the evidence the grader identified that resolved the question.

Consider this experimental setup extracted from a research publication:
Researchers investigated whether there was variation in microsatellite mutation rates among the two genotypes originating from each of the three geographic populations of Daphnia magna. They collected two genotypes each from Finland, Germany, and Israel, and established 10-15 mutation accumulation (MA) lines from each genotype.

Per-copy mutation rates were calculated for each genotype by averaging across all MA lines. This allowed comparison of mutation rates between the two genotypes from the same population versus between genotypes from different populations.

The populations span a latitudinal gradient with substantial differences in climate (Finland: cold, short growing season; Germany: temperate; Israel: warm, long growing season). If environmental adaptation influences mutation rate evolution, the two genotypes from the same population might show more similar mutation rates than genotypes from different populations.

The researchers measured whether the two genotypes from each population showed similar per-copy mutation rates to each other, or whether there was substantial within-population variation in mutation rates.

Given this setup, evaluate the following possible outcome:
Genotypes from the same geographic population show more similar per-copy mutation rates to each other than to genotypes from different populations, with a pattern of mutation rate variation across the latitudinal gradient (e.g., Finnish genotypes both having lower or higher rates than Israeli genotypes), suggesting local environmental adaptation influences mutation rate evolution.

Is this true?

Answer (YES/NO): NO